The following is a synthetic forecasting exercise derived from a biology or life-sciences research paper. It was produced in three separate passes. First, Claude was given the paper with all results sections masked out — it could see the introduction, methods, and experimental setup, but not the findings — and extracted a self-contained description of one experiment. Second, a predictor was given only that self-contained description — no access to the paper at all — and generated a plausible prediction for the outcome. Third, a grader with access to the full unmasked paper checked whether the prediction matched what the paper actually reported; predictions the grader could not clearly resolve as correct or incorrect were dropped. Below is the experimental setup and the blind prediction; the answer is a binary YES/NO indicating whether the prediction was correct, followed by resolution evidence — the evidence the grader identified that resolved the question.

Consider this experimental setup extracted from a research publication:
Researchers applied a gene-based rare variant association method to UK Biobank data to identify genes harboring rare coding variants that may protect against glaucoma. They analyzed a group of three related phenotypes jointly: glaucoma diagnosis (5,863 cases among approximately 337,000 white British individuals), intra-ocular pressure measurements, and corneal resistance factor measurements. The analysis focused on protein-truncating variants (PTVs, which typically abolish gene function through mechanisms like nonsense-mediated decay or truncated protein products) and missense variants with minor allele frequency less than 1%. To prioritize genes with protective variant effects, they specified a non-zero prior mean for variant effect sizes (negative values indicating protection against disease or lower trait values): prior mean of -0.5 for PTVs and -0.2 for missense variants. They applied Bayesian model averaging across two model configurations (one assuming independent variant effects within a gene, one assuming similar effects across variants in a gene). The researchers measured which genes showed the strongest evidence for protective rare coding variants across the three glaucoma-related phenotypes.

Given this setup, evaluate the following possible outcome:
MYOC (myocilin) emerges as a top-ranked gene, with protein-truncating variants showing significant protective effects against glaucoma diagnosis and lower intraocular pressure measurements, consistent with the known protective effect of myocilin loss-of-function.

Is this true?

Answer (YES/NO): NO